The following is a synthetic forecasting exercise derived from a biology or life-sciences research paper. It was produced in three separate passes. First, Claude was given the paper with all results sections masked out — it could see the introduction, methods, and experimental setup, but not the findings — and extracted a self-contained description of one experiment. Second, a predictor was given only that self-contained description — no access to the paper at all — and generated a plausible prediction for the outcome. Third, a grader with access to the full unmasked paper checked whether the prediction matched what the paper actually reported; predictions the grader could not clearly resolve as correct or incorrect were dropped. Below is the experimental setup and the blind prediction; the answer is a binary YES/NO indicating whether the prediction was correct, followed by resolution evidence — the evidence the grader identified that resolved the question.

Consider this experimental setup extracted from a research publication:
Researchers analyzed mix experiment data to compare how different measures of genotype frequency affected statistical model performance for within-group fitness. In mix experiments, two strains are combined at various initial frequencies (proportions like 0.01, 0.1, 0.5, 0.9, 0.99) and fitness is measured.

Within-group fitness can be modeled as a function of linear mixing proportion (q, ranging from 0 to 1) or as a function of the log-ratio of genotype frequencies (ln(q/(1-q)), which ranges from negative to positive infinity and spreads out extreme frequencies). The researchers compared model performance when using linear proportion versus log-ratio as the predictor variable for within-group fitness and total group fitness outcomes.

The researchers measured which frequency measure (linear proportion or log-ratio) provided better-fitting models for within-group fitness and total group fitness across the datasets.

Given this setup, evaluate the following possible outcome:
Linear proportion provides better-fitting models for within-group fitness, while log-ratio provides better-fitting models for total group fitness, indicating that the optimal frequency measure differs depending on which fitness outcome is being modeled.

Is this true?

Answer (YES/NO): NO